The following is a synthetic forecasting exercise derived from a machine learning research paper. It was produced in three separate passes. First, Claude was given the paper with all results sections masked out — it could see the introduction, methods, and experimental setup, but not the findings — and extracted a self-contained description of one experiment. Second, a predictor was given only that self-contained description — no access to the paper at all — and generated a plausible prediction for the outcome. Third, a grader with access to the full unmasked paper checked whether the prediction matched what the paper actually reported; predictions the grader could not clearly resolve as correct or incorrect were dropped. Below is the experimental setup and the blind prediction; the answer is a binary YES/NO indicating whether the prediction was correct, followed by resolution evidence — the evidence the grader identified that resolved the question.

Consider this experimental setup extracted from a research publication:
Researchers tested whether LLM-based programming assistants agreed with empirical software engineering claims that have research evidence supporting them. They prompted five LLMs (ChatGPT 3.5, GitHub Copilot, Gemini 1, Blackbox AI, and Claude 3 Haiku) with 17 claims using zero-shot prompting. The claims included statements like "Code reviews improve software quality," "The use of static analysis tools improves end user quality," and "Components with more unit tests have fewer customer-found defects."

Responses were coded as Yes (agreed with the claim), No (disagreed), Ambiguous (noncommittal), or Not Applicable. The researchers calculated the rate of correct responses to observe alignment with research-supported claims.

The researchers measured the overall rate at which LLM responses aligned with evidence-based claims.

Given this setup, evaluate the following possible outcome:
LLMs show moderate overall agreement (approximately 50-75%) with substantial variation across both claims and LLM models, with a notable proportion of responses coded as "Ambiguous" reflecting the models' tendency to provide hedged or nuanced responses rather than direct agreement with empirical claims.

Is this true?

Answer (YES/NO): YES